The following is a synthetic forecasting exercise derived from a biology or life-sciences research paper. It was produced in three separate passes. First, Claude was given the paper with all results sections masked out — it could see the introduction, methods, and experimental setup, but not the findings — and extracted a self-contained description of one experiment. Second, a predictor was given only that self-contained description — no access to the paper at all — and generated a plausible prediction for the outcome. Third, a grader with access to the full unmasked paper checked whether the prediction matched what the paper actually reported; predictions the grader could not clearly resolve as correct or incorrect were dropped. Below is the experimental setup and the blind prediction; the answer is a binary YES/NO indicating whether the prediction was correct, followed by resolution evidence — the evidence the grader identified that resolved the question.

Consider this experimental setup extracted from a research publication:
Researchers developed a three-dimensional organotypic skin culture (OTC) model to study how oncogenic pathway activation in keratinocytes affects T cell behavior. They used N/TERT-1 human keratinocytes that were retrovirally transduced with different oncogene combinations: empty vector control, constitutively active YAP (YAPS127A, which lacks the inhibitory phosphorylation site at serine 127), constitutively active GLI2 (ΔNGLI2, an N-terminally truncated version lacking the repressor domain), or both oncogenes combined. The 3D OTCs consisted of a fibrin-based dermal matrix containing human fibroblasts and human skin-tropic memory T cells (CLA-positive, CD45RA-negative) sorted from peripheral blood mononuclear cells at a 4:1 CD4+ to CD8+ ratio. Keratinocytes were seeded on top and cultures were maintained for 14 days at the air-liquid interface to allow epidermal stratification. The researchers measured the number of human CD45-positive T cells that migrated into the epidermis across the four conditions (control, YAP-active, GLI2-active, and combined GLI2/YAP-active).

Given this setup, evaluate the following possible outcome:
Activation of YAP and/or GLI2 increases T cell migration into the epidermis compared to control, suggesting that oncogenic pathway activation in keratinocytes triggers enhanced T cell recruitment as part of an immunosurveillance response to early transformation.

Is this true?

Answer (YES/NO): NO